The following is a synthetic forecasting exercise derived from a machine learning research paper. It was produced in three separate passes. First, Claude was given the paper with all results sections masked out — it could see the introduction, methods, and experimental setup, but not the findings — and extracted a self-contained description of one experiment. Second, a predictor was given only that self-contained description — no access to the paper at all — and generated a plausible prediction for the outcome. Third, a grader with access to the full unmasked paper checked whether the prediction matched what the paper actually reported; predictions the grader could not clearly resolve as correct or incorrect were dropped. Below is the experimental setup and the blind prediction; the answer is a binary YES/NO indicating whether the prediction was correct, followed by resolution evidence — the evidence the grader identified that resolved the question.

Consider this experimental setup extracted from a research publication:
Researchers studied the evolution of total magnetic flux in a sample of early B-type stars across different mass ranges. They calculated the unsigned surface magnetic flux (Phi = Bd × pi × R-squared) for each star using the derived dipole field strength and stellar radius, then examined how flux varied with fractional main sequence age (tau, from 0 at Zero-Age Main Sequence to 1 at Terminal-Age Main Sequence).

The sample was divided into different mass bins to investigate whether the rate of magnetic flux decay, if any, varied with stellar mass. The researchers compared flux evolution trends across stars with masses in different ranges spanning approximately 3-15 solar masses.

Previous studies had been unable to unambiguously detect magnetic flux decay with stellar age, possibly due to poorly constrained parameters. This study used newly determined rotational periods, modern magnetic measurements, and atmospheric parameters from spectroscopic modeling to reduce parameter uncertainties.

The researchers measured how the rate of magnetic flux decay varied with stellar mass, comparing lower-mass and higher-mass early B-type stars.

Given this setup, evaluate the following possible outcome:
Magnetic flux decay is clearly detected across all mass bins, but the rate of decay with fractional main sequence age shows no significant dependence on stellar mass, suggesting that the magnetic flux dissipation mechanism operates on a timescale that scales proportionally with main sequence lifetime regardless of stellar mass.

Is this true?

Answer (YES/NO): NO